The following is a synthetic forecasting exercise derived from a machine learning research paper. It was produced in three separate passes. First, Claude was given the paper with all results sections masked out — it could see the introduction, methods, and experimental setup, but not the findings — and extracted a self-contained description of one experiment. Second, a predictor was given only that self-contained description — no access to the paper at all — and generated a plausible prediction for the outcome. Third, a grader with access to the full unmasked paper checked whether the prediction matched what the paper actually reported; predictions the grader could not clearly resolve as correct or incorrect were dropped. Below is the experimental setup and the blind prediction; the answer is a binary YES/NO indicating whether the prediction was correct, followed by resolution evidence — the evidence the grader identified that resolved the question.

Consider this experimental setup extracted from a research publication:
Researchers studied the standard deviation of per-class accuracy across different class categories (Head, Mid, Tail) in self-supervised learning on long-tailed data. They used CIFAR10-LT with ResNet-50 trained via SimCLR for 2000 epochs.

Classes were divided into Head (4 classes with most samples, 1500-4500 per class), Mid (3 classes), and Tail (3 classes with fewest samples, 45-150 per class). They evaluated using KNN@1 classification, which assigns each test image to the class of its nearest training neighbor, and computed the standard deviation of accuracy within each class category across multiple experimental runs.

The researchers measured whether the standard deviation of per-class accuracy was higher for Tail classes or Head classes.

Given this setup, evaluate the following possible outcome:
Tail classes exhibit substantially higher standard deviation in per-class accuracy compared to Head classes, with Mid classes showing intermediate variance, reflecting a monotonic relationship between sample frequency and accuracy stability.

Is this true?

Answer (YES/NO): YES